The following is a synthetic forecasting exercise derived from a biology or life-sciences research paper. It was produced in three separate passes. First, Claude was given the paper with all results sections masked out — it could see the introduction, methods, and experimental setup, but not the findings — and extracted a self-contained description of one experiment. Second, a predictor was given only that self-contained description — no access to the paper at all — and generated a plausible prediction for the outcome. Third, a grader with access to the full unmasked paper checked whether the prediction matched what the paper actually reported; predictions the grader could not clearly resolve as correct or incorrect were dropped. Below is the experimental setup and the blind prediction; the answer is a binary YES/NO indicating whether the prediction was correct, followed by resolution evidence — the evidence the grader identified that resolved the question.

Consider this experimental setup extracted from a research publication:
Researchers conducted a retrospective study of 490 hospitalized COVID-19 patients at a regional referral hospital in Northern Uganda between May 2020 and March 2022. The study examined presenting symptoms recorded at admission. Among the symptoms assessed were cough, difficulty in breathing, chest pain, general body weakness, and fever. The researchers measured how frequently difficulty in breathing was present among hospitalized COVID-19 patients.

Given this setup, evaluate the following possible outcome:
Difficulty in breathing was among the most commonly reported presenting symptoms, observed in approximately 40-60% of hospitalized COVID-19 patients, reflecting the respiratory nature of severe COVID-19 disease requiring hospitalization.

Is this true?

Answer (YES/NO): NO